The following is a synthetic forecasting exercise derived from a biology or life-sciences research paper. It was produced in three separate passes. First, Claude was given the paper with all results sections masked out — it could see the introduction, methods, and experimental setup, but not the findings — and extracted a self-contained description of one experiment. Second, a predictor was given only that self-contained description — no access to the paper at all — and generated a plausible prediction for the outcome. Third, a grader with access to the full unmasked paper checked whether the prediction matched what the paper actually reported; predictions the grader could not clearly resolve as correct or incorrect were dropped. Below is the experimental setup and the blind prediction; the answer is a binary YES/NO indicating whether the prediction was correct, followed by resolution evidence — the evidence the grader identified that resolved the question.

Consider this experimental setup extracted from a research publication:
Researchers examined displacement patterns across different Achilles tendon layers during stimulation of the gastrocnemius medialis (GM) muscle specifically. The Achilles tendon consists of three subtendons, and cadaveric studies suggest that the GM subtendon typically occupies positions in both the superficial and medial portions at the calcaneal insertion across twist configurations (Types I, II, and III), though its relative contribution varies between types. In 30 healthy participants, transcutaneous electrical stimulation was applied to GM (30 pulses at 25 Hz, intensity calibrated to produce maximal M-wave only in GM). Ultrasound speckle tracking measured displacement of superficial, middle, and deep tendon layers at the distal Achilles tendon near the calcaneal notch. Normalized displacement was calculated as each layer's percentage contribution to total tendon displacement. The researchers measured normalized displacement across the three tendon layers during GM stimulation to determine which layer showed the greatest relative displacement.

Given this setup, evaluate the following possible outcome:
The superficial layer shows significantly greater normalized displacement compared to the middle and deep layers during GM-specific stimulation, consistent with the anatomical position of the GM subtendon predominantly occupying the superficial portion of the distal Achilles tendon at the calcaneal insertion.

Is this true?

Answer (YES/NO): NO